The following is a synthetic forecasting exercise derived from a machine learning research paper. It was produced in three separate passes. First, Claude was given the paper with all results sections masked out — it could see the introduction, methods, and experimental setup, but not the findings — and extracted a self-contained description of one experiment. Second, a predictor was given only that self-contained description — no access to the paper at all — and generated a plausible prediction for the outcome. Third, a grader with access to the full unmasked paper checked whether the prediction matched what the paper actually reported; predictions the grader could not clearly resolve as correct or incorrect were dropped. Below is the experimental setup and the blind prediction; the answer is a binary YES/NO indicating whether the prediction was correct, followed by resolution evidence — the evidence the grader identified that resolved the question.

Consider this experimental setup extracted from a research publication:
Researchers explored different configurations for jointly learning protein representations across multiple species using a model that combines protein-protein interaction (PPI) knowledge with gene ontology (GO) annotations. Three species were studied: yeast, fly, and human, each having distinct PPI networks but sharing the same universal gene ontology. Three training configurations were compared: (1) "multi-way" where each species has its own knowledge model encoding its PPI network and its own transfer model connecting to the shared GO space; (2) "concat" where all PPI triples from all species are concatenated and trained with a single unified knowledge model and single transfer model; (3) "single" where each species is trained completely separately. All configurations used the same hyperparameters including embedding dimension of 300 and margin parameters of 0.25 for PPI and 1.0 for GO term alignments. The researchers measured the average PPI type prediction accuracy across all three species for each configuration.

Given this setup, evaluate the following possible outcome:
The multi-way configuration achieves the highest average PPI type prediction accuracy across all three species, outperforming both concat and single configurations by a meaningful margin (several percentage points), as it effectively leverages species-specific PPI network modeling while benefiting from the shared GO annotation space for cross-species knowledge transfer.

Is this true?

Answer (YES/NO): NO